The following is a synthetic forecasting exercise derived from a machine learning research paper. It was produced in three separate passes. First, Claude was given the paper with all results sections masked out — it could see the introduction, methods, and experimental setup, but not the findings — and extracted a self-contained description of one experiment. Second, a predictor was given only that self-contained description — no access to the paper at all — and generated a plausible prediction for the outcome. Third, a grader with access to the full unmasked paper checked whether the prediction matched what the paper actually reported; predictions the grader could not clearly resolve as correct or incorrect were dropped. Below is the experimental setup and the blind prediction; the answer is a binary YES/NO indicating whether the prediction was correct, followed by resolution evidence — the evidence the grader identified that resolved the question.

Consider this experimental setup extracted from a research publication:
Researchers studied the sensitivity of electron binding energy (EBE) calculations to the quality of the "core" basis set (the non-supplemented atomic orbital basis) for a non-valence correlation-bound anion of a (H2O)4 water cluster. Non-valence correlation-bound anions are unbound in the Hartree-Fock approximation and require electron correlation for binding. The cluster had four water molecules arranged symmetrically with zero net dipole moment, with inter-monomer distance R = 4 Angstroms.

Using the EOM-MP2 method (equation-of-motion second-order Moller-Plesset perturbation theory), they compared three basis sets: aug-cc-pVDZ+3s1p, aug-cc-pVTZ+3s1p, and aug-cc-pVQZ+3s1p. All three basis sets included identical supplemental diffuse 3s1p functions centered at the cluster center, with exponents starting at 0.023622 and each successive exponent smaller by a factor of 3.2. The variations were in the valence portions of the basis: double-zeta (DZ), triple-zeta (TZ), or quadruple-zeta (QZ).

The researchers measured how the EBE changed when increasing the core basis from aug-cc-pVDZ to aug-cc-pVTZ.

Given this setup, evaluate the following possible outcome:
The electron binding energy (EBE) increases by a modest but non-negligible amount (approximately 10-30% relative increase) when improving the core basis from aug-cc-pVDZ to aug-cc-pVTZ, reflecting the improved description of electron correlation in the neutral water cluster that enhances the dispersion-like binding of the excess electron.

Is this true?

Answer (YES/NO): YES